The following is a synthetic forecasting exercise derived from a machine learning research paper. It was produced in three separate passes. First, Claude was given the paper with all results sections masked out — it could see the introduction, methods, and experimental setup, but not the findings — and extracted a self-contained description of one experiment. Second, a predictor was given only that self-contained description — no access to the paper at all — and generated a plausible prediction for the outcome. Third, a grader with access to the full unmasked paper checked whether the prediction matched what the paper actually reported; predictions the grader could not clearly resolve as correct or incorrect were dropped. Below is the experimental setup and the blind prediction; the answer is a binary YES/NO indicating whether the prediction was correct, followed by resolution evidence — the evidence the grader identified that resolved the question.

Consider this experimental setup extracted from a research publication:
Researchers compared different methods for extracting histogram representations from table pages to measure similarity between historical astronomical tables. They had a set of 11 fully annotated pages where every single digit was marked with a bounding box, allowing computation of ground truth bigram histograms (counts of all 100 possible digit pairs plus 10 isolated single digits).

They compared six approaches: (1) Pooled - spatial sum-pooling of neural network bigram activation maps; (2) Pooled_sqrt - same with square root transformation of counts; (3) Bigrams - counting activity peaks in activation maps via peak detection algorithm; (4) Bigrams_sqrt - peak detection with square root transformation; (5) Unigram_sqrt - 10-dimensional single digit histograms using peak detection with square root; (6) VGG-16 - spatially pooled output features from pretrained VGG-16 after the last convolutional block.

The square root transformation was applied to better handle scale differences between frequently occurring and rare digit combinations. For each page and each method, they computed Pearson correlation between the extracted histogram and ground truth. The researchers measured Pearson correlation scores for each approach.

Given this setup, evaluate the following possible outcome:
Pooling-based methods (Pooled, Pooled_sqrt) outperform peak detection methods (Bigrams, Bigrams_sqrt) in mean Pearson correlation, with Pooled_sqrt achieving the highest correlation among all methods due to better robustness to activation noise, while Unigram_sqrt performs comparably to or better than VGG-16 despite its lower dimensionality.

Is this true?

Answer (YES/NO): NO